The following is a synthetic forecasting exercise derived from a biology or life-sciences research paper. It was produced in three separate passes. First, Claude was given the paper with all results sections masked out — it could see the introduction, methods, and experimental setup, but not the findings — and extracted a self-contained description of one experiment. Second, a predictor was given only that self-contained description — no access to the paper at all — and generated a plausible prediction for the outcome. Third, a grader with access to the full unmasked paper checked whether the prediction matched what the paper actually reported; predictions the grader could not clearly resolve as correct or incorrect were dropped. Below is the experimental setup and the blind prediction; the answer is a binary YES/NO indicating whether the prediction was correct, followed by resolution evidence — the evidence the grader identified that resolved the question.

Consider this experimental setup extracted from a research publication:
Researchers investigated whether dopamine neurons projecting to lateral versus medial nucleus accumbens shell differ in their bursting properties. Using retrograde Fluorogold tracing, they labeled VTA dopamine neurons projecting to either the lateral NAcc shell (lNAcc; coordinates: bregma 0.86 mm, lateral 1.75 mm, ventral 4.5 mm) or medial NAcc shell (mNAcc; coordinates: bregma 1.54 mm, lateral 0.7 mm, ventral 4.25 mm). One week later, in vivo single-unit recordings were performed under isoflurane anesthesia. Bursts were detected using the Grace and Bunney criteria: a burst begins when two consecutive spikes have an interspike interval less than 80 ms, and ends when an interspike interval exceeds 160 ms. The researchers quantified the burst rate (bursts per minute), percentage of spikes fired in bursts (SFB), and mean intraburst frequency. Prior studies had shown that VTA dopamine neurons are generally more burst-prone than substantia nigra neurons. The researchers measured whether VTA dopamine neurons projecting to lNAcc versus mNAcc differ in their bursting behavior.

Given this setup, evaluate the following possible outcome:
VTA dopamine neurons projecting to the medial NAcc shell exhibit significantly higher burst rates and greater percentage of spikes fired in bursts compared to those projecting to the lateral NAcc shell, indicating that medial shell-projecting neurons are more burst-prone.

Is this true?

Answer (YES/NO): NO